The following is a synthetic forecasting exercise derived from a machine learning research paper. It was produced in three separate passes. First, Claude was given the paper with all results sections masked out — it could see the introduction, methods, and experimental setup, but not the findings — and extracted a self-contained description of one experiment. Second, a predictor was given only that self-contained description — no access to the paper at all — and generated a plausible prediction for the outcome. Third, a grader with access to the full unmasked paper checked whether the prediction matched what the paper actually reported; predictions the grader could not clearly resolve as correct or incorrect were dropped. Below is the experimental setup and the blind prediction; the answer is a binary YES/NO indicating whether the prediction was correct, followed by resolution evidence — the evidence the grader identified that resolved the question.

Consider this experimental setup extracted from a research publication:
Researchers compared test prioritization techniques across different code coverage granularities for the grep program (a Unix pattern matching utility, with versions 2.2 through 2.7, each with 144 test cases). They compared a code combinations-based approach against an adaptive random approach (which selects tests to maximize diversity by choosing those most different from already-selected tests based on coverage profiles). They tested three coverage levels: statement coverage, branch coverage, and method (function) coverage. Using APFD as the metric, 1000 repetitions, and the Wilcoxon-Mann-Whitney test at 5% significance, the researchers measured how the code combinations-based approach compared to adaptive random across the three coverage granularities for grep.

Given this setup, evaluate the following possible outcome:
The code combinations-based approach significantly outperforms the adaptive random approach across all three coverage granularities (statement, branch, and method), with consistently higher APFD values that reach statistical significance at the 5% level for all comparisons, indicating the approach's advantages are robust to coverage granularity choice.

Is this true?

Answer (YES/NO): NO